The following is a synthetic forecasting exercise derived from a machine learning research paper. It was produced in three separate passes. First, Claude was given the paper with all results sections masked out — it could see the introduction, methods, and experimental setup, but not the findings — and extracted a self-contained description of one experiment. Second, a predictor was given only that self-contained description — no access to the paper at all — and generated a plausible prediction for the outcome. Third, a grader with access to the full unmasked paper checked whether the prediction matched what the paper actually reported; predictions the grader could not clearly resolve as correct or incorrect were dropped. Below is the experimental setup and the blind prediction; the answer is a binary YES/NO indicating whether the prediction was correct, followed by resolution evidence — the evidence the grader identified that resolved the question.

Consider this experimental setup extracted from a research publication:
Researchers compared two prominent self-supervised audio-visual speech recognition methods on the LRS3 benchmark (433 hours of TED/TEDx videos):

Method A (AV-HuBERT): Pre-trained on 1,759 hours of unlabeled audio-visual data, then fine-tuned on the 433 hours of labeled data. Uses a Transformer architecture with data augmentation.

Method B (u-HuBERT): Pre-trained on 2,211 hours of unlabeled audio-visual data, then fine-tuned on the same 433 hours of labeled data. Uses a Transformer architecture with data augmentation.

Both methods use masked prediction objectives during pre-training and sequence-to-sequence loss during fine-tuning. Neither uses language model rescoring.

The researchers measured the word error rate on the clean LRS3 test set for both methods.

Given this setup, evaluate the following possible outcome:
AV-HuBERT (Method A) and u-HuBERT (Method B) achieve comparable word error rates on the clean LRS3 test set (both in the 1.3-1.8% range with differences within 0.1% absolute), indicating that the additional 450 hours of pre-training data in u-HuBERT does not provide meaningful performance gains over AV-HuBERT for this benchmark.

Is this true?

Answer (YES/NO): NO